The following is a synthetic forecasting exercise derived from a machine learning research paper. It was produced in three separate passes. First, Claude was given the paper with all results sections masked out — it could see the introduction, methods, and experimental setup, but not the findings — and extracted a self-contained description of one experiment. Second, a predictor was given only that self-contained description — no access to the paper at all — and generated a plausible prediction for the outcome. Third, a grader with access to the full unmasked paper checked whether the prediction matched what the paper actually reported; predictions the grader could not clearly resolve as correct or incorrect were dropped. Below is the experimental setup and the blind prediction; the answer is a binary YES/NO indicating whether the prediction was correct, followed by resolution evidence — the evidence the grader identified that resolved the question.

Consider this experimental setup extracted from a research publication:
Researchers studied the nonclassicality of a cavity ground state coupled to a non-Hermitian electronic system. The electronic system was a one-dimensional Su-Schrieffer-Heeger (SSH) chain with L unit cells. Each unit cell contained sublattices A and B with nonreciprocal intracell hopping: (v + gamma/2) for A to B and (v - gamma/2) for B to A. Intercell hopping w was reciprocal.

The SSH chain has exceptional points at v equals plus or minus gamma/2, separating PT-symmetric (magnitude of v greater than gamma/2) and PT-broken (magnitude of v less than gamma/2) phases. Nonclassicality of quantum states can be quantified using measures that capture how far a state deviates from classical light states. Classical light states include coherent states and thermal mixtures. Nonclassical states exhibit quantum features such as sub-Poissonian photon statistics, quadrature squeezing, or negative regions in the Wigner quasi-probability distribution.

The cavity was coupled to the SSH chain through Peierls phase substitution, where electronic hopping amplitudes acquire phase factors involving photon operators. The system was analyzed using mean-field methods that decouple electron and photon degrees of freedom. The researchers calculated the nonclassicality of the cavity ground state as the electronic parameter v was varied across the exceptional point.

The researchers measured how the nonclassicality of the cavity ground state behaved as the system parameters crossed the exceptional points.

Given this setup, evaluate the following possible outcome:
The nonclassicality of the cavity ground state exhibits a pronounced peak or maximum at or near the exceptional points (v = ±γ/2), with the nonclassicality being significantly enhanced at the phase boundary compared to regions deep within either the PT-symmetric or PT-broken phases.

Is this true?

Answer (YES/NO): NO